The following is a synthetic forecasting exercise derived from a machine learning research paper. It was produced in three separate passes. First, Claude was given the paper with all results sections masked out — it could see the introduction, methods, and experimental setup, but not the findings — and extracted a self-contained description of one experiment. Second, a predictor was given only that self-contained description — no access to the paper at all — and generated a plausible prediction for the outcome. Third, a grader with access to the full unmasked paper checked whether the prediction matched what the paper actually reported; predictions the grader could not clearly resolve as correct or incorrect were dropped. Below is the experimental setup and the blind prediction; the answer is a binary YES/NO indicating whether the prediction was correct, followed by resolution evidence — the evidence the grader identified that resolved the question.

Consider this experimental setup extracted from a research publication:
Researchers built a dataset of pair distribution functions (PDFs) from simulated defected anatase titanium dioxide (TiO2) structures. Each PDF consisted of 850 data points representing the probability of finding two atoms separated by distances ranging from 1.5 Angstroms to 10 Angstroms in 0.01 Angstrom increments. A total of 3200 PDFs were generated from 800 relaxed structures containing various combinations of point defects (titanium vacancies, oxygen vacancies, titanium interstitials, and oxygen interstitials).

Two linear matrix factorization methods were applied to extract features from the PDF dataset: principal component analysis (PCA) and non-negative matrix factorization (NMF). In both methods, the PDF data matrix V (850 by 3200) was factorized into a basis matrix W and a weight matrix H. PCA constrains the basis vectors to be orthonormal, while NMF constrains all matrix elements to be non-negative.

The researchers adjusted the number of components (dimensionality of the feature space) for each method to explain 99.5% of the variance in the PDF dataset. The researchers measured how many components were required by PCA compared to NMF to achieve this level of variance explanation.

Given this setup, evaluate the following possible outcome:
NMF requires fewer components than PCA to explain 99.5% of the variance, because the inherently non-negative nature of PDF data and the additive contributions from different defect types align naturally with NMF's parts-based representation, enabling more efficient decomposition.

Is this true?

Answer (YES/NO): NO